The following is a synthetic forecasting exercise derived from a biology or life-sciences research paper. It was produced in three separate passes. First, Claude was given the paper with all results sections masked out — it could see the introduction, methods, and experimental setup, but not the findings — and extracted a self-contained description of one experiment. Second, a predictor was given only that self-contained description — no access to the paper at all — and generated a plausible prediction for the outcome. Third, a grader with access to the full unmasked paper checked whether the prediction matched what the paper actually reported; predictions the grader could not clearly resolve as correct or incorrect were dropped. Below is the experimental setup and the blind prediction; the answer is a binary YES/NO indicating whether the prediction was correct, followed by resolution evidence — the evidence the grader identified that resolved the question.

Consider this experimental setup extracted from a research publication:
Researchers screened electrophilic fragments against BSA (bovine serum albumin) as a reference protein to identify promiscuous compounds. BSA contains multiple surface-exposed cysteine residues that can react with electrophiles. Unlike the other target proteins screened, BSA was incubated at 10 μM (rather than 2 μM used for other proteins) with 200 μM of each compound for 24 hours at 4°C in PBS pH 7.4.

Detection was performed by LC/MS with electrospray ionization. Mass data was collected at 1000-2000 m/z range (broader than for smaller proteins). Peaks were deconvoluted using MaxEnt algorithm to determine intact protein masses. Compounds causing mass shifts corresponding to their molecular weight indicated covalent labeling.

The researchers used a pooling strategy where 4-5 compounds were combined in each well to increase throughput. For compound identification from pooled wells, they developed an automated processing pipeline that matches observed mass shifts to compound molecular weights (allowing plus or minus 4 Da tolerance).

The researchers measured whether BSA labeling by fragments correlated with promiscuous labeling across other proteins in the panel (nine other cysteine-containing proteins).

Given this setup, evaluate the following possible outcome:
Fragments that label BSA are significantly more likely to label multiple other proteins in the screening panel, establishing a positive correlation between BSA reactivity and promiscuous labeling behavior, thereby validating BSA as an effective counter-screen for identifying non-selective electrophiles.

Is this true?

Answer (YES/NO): NO